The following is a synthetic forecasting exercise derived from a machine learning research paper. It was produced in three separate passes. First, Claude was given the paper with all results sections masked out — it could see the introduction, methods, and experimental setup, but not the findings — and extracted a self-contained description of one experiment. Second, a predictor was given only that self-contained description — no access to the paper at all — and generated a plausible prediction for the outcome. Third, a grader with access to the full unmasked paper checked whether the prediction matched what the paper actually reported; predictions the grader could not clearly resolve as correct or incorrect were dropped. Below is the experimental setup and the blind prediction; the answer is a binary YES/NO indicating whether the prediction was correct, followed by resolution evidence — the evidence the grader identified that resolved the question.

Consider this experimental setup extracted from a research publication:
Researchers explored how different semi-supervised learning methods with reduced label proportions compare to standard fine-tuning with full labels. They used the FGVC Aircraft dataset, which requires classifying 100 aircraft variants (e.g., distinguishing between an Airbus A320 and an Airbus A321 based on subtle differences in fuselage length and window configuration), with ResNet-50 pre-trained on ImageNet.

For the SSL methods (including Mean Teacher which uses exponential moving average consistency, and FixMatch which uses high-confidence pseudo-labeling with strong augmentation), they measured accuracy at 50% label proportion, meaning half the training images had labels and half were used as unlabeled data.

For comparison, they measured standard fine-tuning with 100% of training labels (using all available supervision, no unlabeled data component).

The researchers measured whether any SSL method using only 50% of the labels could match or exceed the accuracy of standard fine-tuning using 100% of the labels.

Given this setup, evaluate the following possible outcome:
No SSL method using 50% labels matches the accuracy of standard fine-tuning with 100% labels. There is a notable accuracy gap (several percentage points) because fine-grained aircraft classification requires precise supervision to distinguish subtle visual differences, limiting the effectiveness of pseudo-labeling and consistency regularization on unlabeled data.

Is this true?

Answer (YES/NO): NO